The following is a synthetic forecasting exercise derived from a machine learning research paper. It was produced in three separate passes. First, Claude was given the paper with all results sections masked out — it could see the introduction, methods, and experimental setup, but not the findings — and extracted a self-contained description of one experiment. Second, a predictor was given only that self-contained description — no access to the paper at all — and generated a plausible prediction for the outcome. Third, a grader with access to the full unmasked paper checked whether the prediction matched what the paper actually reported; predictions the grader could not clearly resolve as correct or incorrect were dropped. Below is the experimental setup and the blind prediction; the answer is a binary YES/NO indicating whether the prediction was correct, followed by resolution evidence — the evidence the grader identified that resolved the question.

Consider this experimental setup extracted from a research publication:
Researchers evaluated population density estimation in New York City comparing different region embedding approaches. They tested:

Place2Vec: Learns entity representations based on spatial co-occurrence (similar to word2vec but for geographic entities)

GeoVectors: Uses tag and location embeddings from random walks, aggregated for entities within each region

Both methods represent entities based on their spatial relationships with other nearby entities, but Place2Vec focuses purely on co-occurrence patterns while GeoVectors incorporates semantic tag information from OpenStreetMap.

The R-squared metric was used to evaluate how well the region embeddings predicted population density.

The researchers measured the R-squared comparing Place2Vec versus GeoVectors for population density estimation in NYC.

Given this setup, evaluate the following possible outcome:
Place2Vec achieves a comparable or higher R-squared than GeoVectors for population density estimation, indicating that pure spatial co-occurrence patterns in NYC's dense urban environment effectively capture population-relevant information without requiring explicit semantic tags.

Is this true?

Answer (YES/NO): NO